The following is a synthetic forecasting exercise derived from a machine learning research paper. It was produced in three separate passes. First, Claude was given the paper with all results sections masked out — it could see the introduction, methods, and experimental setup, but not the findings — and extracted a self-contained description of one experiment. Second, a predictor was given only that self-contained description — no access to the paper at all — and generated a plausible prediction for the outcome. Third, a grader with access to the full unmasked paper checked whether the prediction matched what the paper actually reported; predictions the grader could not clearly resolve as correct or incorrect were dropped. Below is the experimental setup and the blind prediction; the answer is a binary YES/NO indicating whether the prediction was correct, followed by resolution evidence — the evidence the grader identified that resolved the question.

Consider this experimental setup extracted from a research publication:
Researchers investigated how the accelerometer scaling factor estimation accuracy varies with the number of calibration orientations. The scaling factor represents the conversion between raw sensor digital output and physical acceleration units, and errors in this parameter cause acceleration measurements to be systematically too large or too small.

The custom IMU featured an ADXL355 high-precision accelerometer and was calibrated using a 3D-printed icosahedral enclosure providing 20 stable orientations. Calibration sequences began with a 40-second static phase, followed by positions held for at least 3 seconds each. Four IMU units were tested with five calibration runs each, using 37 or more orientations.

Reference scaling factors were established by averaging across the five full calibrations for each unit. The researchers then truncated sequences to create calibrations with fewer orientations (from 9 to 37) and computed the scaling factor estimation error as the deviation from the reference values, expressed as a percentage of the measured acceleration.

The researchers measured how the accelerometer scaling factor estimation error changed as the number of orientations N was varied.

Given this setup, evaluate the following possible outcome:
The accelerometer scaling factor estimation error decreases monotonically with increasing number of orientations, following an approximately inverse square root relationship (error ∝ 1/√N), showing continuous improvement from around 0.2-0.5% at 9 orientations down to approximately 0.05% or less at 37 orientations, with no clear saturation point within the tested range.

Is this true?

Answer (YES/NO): NO